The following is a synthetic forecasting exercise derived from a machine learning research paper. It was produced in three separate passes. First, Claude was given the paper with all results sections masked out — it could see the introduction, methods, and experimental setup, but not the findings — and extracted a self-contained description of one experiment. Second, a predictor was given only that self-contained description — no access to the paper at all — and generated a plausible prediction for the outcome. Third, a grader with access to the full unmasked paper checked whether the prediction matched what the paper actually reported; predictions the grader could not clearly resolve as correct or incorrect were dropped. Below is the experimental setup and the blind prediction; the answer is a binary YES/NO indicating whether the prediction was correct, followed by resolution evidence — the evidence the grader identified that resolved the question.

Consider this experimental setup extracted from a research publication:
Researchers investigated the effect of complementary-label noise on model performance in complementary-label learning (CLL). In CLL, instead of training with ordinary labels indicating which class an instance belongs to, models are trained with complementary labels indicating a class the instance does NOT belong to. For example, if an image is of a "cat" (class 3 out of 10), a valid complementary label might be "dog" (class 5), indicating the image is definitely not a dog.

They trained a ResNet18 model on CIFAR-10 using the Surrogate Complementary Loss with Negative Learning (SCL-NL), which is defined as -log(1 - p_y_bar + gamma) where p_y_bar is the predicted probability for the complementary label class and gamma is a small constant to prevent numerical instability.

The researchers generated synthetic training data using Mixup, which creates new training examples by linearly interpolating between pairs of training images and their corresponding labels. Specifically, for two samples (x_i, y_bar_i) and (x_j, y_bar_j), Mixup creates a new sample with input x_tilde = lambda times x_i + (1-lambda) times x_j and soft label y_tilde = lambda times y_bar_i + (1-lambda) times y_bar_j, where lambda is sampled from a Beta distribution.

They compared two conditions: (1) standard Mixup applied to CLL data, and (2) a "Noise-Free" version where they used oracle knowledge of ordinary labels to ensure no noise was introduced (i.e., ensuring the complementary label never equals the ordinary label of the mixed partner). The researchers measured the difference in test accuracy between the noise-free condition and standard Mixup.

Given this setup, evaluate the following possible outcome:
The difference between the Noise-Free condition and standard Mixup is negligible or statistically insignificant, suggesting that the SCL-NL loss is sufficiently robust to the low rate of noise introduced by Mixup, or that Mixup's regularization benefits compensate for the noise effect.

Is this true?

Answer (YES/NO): NO